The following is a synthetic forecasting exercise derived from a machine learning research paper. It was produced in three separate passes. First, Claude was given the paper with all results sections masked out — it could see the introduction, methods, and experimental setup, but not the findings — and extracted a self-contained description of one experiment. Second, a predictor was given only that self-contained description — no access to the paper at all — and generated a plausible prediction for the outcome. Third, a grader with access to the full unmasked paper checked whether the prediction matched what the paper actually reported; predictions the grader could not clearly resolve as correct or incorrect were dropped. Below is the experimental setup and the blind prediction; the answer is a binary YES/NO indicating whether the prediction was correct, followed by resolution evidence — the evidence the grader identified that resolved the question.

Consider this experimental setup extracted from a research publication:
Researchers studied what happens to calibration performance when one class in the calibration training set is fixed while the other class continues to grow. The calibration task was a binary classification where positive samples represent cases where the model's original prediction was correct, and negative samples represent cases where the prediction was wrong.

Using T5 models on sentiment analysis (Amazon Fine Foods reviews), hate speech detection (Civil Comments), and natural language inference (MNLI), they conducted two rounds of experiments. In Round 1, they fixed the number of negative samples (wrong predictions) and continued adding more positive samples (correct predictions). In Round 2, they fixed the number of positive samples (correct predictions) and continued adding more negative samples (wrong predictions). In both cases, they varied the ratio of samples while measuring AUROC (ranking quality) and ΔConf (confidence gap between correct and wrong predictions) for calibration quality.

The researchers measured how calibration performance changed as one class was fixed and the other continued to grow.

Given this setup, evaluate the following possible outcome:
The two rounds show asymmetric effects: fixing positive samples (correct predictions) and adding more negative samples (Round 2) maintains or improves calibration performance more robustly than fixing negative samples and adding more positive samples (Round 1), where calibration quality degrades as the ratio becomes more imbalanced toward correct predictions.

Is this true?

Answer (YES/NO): NO